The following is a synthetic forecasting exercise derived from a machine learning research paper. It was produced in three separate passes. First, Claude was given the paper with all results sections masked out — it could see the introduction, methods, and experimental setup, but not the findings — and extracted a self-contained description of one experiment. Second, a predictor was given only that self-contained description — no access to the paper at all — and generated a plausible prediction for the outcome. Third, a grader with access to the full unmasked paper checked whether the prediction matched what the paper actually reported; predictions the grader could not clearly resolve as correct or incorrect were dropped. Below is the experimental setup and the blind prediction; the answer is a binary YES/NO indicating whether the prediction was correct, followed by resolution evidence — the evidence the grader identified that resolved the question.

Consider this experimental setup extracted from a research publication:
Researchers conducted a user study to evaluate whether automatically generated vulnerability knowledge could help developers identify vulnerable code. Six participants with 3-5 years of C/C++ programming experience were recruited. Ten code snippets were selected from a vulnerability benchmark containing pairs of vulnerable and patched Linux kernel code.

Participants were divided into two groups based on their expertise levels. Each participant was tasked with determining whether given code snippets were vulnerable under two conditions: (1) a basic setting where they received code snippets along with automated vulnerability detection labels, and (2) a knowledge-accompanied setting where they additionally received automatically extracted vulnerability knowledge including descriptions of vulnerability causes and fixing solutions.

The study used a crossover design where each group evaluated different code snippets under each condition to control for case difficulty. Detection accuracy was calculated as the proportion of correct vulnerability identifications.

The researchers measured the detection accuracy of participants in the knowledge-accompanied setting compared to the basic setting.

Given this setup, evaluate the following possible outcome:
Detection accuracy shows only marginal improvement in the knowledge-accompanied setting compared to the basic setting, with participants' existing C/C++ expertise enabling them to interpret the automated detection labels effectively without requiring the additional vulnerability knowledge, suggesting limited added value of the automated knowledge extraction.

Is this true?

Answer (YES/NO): NO